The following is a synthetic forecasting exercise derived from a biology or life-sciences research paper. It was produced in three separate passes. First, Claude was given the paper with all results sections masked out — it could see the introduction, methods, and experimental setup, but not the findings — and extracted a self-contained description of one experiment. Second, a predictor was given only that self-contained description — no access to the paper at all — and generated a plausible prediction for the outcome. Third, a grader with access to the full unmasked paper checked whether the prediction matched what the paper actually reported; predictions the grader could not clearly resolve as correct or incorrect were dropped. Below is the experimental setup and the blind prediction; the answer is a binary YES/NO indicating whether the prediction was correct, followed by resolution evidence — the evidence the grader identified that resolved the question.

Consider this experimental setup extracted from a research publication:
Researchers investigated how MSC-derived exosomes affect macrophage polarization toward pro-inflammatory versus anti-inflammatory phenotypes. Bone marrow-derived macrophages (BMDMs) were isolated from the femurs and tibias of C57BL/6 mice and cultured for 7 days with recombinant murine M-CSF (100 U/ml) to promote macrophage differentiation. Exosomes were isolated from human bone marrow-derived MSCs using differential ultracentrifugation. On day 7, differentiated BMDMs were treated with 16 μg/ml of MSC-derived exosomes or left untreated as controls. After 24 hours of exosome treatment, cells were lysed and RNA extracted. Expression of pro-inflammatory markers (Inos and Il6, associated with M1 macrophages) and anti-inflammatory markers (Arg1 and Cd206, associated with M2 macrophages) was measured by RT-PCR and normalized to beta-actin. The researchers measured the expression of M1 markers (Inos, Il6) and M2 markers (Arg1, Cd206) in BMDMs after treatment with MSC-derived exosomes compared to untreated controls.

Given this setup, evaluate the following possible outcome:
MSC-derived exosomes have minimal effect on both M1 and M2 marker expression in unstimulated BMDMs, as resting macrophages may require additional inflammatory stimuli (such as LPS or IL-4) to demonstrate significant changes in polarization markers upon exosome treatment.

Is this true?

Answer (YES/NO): NO